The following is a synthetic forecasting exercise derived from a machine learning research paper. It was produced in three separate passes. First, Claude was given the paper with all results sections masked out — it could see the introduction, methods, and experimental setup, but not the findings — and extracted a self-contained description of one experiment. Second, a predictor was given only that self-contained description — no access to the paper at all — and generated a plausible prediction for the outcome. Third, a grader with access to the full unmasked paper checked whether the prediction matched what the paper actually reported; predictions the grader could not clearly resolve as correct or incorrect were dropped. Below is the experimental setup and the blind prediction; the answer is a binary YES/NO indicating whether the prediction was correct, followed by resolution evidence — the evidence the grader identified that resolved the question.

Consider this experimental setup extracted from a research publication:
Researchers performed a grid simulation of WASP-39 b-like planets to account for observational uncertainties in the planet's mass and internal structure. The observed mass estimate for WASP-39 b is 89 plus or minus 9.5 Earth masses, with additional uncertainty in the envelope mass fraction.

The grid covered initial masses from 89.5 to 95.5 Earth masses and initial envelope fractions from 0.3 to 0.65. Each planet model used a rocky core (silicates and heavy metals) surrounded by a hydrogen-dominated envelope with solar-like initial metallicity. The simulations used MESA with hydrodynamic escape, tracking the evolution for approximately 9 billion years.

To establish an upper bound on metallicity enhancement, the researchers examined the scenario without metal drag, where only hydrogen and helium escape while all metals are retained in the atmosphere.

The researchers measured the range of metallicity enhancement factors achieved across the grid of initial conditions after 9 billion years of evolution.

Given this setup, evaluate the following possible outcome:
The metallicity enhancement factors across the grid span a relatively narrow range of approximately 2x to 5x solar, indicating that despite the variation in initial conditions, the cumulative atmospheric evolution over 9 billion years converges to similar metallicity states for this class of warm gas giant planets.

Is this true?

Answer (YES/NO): NO